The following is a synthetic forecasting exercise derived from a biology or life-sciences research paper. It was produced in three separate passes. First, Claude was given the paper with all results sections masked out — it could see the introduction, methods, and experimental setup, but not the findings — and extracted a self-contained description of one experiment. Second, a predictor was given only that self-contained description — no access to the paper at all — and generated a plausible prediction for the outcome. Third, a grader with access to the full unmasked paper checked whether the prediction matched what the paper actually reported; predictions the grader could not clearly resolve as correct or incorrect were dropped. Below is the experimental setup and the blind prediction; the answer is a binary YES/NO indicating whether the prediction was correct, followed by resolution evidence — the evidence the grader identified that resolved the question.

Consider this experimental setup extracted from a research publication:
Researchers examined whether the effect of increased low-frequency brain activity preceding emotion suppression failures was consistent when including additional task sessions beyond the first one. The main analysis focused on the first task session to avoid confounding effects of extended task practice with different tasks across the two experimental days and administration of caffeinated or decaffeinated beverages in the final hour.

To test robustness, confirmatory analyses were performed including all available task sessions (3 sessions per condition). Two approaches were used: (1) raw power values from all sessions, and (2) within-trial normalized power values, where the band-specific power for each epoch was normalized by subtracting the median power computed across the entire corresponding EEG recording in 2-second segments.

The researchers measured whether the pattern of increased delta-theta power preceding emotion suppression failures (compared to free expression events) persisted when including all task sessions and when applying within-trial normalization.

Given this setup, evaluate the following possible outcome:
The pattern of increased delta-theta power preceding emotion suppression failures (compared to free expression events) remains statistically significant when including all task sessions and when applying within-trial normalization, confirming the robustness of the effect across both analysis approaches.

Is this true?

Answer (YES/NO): NO